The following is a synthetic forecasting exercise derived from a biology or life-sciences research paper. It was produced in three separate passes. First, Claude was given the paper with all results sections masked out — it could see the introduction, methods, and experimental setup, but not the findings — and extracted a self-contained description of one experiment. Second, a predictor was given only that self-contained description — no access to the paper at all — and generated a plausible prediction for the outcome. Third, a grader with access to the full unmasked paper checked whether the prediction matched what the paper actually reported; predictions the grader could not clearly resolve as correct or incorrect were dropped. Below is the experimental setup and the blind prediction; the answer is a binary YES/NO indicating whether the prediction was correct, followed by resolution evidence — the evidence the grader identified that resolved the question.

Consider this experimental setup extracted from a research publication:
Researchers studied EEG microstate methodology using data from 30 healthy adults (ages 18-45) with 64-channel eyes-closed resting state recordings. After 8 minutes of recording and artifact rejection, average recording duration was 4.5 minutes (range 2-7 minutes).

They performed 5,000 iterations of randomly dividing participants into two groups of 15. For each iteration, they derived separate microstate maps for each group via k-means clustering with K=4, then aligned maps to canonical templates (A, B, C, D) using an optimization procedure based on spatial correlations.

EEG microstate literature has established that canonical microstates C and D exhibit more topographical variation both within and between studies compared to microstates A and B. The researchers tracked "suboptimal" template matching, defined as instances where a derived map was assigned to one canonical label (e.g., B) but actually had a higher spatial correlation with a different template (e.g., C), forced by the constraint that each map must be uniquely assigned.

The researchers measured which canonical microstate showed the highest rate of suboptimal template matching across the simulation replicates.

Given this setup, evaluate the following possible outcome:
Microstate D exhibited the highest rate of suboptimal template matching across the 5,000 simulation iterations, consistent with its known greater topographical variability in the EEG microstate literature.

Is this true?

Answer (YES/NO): NO